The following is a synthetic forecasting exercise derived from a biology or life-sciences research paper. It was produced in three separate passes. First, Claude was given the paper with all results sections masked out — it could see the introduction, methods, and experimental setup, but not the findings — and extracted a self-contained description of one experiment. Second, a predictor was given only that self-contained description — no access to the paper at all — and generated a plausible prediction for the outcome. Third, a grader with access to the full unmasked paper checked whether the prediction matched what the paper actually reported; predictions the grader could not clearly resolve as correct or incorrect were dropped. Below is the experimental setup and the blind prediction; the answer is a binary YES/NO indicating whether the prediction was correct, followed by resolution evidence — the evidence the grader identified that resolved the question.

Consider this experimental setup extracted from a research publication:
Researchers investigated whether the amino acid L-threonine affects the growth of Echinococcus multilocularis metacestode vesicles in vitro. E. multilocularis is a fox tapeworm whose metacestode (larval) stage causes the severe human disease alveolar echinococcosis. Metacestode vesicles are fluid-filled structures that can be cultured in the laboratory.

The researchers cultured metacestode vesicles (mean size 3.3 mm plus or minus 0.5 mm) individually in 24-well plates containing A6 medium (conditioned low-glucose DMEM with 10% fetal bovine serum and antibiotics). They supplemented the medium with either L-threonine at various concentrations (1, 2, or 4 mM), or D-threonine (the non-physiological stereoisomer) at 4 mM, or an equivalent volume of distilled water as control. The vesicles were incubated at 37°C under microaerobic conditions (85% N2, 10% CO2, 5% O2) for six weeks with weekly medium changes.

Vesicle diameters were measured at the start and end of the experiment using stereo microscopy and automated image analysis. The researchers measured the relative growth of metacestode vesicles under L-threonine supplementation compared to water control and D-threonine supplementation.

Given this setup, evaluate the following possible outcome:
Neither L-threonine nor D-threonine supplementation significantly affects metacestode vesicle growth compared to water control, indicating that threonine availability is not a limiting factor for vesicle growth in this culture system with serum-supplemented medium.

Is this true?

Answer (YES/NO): NO